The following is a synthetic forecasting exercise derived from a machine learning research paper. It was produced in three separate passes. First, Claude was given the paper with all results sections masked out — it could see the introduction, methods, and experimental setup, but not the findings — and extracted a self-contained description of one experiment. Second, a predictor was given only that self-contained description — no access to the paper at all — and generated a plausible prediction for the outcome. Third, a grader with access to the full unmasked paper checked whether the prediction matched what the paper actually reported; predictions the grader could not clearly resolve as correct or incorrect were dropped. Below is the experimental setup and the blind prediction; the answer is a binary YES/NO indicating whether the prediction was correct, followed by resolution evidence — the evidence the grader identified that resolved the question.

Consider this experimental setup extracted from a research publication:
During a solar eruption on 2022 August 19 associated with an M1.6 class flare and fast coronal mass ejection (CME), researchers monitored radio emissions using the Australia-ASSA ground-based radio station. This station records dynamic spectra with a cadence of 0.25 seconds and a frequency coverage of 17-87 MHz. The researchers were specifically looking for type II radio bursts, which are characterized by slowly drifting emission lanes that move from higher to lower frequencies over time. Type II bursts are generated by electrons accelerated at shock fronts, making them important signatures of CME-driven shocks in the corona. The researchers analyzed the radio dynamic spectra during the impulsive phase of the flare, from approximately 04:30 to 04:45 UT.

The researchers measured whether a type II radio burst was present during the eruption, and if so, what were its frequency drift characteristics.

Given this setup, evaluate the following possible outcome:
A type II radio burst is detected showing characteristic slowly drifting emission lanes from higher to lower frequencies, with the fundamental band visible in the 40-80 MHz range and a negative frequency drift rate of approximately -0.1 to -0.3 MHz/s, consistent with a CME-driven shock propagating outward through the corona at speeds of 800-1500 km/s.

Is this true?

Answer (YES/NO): NO